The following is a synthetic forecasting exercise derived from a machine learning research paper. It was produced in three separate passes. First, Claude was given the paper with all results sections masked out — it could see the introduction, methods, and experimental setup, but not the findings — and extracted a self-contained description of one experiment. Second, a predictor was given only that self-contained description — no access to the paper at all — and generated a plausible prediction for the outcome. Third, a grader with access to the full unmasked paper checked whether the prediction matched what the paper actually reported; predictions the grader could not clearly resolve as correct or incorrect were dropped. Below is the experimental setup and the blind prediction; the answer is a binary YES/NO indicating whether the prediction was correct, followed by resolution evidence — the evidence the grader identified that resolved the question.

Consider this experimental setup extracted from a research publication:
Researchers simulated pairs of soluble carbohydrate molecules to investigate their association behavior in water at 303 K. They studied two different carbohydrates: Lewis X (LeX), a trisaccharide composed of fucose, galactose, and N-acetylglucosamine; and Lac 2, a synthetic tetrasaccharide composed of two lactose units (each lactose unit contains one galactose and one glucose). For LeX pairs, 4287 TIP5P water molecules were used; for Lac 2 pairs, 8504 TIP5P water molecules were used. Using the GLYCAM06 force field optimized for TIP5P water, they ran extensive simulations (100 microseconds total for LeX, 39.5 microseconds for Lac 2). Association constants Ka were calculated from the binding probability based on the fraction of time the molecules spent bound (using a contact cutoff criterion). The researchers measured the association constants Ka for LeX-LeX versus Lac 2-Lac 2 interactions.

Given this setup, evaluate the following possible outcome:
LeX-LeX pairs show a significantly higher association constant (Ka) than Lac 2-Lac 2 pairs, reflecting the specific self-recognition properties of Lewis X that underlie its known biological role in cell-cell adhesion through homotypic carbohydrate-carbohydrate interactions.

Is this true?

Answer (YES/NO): NO